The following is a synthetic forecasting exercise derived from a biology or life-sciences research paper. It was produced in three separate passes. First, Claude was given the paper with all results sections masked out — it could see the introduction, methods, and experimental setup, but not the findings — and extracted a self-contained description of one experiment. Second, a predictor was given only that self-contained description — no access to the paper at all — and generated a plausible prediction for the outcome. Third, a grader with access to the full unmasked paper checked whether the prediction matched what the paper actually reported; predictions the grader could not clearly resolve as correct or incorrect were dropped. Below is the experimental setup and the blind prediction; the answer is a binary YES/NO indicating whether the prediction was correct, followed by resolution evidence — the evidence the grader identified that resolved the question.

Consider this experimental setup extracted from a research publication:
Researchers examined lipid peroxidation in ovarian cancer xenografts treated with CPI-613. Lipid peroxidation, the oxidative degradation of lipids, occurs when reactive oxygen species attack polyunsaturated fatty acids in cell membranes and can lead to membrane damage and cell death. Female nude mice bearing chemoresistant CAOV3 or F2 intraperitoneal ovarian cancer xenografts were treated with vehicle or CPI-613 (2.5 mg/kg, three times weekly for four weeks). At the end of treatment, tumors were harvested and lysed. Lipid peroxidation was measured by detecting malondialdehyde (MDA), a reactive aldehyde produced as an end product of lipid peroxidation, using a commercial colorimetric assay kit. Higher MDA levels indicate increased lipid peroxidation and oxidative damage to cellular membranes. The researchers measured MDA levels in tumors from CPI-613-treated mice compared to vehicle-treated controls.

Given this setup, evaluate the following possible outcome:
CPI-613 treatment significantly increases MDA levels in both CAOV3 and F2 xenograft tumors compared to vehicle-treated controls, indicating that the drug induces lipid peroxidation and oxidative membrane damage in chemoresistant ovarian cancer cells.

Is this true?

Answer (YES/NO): YES